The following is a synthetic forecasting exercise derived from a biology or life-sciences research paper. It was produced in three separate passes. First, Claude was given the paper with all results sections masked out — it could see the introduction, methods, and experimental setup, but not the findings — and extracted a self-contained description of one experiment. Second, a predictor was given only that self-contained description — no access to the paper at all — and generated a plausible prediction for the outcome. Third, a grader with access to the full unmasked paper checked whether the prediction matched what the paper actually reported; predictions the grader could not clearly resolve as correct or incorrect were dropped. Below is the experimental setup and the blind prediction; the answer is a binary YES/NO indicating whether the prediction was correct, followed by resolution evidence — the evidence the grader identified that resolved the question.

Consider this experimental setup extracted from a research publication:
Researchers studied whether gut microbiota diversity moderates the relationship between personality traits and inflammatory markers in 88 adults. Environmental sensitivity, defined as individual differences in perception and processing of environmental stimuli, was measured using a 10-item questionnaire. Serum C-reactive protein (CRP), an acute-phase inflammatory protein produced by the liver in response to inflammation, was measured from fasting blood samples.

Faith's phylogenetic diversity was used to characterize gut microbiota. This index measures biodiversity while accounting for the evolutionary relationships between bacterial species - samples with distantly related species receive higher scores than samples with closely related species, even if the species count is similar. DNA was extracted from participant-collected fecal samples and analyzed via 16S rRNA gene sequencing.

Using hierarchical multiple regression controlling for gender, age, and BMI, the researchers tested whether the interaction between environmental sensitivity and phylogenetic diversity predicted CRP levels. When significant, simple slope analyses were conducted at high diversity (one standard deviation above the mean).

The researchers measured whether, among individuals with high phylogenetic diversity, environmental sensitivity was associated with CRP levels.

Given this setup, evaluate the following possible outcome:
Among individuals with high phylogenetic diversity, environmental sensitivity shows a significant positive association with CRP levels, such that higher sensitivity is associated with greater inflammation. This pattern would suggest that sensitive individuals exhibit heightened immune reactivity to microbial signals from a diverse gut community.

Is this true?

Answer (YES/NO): NO